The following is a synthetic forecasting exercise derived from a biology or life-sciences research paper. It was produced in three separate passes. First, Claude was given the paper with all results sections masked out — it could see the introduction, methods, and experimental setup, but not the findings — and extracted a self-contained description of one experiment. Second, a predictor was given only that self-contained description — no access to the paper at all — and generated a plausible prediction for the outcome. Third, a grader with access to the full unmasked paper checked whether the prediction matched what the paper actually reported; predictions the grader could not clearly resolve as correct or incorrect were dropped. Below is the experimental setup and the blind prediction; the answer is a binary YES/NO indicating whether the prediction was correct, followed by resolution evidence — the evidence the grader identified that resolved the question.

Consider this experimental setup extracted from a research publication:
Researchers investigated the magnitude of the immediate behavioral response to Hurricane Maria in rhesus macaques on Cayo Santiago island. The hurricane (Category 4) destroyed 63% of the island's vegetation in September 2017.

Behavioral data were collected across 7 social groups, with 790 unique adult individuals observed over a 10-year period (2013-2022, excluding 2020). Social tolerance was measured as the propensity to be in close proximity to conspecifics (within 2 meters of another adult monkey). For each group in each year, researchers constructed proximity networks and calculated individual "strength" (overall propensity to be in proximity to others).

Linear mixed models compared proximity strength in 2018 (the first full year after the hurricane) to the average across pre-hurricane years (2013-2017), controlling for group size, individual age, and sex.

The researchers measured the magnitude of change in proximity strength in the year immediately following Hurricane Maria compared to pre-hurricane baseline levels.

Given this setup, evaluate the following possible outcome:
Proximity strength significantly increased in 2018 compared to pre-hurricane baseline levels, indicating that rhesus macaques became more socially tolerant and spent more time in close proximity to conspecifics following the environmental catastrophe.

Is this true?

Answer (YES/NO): YES